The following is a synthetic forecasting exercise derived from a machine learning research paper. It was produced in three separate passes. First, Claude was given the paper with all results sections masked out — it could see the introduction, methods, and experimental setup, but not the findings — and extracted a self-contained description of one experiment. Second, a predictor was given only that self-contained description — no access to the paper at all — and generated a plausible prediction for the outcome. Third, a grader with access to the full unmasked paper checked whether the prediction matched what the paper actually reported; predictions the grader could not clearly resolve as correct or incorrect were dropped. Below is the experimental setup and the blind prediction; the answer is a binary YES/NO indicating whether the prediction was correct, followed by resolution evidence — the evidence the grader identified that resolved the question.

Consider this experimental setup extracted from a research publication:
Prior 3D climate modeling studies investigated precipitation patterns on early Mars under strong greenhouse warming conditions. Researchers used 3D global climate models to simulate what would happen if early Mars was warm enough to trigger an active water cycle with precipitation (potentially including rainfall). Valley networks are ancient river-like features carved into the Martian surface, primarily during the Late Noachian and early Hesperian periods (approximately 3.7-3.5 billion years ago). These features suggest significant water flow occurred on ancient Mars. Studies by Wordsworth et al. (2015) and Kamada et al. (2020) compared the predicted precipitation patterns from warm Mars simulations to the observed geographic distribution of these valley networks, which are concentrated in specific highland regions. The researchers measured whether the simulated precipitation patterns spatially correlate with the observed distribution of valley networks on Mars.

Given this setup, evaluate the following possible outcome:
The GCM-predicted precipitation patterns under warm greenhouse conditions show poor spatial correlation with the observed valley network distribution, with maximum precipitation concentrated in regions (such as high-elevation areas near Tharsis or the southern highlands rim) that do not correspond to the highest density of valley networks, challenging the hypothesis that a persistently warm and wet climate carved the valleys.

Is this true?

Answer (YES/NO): YES